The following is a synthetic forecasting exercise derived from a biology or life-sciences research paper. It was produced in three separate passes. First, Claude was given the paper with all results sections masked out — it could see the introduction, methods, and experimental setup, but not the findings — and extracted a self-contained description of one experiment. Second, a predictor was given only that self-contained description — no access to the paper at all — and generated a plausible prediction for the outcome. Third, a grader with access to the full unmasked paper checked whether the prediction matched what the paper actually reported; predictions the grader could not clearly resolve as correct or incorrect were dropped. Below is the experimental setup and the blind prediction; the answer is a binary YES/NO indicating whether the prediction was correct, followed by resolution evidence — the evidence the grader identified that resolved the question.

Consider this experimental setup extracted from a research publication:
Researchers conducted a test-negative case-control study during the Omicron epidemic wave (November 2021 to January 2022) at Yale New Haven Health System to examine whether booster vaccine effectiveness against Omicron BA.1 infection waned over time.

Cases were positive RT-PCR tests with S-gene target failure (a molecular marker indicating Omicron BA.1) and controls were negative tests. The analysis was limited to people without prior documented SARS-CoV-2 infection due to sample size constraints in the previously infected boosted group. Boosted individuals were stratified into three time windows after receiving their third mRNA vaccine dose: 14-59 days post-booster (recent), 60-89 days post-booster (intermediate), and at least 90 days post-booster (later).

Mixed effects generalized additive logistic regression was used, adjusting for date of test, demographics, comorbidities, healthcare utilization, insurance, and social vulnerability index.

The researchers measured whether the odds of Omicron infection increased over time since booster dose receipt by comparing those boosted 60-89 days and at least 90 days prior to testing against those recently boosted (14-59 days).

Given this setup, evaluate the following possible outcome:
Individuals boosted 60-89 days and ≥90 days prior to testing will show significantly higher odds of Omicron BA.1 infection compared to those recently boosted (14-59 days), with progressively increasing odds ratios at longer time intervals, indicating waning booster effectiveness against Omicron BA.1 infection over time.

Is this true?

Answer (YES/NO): NO